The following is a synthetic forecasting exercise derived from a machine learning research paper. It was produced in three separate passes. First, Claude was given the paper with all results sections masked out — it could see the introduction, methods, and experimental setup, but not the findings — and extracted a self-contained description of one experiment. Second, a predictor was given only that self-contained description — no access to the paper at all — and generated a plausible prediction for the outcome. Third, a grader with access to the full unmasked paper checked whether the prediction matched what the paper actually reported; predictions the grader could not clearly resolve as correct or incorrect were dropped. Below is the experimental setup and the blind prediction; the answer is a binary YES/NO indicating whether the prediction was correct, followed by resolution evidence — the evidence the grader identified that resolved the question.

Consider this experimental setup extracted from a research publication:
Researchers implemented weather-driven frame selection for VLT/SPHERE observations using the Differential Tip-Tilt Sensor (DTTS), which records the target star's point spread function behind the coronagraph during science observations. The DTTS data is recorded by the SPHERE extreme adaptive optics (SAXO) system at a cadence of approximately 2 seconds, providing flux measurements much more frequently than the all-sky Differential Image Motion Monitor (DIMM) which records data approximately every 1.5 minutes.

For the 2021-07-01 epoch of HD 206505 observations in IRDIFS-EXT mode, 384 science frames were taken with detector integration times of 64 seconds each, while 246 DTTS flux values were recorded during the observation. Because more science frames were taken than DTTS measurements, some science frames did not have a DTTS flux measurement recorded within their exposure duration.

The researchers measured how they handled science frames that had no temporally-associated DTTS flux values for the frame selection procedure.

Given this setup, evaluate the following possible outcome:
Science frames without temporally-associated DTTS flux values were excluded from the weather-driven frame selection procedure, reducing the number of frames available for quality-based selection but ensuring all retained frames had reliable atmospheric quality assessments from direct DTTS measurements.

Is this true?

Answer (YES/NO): NO